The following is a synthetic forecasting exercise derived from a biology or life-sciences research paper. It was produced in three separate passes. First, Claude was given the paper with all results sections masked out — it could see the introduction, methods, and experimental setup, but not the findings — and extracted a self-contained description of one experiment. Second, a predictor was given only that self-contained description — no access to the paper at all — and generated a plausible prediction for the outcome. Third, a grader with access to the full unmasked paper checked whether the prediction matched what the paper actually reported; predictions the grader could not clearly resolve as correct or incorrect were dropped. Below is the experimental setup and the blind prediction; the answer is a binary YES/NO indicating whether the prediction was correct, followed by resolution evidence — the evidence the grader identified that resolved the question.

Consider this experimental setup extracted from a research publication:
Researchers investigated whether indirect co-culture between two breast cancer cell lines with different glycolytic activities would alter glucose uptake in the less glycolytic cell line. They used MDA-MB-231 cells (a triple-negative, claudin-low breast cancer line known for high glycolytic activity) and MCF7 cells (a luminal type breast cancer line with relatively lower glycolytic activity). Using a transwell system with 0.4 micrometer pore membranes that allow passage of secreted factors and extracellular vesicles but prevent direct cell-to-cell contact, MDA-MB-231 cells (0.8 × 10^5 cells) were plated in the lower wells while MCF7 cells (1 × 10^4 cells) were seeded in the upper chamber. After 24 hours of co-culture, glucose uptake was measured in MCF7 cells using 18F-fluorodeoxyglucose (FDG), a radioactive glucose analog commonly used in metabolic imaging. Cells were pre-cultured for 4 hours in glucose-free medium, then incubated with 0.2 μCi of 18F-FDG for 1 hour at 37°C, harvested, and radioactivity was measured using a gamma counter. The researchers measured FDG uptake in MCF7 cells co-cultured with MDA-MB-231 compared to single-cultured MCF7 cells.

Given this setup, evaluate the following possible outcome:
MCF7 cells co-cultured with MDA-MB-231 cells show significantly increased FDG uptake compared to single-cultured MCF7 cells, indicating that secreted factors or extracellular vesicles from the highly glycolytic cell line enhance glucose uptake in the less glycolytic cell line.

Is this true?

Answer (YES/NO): YES